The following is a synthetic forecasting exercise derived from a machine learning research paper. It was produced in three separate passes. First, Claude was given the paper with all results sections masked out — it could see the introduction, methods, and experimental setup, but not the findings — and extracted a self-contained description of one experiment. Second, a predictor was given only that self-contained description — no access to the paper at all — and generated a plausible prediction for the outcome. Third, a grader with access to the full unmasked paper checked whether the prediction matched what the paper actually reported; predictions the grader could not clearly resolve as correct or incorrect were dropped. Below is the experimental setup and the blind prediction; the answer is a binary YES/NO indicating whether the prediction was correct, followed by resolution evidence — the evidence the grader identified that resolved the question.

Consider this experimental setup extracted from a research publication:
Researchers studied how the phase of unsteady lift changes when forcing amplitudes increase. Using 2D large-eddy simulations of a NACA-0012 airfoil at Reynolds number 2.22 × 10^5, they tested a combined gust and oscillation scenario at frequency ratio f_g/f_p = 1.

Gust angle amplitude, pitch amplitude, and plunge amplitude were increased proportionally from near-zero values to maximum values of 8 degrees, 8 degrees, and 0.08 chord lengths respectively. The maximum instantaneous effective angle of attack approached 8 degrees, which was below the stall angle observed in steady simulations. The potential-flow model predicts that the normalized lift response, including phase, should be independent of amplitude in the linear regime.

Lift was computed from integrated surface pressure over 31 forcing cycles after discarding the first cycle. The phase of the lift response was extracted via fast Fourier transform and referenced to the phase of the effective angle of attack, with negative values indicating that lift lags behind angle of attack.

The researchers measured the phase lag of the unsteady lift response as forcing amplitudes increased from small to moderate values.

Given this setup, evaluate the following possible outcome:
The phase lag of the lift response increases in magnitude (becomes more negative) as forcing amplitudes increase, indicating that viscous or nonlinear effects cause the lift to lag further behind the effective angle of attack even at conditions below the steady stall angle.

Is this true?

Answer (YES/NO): NO